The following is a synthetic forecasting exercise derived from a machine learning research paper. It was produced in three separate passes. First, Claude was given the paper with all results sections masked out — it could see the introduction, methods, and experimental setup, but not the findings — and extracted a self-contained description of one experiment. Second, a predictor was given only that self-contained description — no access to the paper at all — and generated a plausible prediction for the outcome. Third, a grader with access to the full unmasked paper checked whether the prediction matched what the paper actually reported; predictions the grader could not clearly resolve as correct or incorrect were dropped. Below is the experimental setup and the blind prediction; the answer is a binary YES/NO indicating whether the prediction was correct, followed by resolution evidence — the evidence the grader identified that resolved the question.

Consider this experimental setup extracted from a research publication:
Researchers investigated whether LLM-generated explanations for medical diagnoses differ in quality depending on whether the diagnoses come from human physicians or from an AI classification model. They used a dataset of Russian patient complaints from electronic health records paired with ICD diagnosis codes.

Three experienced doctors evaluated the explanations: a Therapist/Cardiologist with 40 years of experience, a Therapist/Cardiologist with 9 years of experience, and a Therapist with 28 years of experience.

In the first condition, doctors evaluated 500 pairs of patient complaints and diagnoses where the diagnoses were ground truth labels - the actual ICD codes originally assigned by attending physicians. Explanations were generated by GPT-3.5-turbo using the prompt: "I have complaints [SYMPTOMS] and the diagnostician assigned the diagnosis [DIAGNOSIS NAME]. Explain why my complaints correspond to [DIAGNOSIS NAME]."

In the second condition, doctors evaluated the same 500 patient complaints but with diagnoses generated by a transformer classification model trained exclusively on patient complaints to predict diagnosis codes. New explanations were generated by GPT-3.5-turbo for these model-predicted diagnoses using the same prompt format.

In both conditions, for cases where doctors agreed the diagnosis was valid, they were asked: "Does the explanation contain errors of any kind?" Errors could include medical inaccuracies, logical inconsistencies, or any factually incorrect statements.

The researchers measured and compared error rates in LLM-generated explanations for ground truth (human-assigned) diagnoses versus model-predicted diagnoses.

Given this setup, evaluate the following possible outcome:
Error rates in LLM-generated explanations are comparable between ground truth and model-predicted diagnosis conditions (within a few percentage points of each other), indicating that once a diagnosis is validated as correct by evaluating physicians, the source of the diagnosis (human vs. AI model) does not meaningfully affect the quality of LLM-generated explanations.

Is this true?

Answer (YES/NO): YES